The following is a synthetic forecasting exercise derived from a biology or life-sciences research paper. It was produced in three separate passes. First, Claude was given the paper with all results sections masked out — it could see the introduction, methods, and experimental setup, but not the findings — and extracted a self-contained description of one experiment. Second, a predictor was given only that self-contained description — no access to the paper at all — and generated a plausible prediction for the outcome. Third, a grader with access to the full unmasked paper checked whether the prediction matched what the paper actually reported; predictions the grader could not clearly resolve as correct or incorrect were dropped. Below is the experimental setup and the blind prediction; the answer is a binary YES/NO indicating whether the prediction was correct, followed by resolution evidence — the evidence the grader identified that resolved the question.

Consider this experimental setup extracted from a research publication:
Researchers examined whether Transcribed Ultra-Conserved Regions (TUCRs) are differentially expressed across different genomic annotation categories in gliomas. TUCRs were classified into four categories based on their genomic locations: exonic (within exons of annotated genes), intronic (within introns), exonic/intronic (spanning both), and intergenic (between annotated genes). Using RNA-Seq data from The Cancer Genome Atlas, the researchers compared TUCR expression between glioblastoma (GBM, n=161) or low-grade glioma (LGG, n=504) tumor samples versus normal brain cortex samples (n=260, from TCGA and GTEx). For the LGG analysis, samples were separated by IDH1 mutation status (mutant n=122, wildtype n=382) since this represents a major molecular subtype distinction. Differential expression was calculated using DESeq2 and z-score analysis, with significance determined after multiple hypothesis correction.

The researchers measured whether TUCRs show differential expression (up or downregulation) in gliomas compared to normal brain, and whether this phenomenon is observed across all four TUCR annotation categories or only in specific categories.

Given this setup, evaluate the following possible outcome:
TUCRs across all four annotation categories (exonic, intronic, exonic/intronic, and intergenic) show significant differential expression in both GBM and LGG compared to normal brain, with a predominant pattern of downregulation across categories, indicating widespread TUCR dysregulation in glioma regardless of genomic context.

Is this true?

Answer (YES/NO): NO